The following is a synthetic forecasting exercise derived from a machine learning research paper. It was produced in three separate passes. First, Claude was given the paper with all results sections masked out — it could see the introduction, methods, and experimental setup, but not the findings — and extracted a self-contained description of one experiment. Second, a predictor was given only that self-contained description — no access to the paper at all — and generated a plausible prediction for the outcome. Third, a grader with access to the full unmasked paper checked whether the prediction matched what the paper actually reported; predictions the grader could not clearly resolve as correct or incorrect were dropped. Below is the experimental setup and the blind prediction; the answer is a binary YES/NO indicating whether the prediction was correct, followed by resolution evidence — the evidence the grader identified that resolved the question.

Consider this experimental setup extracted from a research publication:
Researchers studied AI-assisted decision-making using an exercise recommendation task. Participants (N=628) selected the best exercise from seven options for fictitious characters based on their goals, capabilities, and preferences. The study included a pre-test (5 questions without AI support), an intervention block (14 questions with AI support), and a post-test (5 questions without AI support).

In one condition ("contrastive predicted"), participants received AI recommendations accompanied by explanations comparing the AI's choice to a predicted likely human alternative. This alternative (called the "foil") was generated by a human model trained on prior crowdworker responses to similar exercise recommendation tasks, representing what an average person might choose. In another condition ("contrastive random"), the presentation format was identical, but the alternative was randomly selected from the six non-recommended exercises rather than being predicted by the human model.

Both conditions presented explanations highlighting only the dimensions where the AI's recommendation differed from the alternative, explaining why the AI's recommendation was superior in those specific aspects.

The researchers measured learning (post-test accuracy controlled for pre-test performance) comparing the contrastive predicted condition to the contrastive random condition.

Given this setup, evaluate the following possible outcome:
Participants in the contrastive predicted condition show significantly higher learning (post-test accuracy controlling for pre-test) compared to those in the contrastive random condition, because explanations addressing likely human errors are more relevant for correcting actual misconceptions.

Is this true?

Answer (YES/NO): NO